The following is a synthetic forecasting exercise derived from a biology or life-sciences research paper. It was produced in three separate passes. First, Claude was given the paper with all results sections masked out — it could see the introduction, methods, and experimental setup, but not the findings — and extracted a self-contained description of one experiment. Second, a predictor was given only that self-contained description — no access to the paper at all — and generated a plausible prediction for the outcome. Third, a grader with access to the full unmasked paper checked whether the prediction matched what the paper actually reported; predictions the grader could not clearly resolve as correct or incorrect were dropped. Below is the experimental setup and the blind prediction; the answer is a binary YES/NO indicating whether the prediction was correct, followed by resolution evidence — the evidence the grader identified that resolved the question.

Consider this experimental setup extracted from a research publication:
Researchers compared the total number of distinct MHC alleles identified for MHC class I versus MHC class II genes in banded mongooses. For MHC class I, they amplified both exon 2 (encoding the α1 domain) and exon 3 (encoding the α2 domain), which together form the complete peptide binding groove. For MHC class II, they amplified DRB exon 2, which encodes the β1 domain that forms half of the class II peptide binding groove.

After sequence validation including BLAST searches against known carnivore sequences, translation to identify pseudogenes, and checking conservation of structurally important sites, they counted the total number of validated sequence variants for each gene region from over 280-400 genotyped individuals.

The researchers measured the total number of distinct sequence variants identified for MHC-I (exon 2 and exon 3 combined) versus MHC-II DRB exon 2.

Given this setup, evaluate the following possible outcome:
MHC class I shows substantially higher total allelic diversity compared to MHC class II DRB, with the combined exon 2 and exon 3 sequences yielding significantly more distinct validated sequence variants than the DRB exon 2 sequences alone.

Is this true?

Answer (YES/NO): YES